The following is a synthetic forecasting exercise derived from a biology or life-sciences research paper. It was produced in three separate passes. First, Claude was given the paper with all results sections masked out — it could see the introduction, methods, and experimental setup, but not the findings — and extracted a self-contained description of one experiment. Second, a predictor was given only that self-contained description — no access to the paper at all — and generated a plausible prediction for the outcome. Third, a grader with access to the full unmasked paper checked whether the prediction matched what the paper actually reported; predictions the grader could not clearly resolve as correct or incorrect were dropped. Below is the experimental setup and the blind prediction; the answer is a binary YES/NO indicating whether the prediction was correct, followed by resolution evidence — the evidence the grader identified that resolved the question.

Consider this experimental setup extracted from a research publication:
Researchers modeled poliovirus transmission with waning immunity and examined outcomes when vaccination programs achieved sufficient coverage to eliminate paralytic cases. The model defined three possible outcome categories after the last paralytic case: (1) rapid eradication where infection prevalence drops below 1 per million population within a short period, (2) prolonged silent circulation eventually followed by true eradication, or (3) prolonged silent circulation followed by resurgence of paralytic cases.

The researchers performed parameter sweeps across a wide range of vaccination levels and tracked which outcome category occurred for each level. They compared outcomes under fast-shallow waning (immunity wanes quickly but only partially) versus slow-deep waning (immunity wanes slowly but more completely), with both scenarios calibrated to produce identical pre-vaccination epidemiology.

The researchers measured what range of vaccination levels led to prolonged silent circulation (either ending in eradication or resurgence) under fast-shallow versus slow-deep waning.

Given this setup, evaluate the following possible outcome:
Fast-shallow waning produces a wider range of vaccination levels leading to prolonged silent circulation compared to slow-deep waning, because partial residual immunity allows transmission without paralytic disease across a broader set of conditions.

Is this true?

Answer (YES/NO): NO